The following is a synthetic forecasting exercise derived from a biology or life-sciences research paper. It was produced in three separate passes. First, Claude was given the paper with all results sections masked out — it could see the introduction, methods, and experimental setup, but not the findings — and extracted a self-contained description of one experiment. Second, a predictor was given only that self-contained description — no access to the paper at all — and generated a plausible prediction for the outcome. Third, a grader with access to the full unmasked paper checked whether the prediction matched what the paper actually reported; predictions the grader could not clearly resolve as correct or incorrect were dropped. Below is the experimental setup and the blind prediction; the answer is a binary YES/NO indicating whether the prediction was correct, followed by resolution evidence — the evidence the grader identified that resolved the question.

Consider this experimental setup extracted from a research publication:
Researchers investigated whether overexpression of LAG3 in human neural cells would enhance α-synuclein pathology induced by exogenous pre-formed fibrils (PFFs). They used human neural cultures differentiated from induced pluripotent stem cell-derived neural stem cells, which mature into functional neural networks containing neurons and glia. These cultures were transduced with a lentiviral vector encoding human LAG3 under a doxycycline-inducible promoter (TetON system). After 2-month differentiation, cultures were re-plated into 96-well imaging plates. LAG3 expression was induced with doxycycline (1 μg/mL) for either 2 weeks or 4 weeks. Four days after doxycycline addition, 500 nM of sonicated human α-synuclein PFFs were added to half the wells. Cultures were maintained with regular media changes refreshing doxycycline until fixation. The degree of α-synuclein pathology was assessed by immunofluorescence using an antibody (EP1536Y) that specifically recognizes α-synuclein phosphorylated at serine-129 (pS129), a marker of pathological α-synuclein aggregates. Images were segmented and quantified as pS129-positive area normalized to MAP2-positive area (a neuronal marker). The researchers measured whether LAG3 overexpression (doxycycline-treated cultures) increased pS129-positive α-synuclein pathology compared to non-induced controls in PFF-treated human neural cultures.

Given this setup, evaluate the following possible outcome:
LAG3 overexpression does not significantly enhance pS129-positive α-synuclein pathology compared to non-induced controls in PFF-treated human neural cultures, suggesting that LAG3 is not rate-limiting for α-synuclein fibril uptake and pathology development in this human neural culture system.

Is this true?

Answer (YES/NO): YES